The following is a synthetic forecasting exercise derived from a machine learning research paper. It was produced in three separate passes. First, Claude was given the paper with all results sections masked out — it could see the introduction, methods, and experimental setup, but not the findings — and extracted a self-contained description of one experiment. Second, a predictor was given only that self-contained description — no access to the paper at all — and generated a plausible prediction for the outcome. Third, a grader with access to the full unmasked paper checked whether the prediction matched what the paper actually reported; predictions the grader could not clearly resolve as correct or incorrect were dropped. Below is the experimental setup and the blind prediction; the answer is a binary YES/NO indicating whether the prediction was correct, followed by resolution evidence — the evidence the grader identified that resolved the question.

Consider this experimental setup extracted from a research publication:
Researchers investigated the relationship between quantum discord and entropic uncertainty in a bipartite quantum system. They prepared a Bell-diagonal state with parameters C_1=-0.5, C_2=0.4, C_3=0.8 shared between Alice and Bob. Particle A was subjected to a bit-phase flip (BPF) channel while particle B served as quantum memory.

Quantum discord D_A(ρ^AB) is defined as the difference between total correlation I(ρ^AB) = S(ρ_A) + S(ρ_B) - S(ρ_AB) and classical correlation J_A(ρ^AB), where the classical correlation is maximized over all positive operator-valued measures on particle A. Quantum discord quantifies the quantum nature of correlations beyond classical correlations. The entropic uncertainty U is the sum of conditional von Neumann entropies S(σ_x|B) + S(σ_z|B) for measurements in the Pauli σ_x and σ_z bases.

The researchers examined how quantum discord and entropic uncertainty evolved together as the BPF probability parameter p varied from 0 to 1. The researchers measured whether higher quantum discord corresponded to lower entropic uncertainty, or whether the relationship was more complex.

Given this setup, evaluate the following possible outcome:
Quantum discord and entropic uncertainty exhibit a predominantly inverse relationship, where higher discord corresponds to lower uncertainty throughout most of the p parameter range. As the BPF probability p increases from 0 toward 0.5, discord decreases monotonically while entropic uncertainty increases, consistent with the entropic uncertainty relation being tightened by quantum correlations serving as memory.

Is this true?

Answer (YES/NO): NO